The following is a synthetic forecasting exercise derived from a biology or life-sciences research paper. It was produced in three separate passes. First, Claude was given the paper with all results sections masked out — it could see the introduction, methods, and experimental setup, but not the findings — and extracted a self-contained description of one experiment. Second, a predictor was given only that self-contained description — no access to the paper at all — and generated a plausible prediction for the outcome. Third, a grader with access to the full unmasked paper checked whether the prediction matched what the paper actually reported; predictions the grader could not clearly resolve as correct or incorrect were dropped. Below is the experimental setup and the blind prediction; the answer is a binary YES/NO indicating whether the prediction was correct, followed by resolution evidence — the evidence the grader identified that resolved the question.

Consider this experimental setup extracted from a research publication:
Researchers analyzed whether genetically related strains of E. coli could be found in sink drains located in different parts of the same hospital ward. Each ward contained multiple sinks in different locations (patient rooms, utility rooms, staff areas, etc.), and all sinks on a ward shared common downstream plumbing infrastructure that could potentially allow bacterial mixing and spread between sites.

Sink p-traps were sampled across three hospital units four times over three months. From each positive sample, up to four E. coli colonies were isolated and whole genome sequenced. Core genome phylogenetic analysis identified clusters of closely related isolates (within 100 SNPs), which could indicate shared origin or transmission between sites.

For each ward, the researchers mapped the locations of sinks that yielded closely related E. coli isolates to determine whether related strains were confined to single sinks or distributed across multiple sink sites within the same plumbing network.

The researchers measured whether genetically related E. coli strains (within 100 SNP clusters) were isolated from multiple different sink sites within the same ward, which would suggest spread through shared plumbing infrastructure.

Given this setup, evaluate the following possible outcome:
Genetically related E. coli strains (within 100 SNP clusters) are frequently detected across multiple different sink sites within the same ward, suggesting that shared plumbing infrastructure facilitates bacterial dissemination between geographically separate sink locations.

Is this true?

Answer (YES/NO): NO